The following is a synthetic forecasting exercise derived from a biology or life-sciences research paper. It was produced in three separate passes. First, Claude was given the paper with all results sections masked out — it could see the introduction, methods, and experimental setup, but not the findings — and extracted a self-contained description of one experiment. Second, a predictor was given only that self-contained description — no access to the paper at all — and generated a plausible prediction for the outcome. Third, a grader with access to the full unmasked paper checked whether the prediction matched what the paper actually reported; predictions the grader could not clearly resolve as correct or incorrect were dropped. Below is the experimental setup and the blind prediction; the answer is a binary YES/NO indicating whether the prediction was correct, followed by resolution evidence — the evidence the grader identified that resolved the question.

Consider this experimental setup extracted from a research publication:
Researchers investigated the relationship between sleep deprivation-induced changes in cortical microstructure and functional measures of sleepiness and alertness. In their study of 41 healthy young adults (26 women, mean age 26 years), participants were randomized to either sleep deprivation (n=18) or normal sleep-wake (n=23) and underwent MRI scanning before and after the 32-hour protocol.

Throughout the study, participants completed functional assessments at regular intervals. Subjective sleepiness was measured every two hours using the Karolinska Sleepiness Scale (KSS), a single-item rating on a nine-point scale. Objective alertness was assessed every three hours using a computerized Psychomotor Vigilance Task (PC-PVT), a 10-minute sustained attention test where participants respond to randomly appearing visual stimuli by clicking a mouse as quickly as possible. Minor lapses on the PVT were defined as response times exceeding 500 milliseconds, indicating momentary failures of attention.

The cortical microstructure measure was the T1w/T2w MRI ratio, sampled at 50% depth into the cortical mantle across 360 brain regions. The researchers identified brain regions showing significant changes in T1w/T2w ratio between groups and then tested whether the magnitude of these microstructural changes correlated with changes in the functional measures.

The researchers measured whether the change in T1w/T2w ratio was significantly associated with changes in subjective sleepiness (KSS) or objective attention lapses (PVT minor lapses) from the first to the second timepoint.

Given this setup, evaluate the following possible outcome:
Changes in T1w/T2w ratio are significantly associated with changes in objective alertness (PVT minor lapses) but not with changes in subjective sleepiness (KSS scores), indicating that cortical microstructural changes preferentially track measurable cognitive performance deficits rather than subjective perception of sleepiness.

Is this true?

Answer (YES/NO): NO